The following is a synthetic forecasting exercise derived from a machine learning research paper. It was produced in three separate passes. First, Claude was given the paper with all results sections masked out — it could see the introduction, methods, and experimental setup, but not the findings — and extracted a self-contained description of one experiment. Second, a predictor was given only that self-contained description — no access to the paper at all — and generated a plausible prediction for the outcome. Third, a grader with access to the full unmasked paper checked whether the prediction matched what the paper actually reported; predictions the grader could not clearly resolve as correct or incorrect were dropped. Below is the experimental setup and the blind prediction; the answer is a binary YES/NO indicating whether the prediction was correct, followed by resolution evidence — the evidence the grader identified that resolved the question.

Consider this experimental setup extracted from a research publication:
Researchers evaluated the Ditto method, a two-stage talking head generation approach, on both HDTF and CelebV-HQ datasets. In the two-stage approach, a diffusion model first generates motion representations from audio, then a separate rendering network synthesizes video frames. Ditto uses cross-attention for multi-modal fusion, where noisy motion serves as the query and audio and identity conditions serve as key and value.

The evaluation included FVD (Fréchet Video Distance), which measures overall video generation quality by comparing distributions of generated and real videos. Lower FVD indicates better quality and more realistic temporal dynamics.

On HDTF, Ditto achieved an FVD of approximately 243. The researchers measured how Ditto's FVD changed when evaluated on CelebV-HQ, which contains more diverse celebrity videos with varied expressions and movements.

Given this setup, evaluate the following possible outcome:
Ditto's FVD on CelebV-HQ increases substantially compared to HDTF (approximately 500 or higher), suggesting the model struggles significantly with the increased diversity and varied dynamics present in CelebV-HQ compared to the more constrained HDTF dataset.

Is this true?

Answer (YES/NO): NO